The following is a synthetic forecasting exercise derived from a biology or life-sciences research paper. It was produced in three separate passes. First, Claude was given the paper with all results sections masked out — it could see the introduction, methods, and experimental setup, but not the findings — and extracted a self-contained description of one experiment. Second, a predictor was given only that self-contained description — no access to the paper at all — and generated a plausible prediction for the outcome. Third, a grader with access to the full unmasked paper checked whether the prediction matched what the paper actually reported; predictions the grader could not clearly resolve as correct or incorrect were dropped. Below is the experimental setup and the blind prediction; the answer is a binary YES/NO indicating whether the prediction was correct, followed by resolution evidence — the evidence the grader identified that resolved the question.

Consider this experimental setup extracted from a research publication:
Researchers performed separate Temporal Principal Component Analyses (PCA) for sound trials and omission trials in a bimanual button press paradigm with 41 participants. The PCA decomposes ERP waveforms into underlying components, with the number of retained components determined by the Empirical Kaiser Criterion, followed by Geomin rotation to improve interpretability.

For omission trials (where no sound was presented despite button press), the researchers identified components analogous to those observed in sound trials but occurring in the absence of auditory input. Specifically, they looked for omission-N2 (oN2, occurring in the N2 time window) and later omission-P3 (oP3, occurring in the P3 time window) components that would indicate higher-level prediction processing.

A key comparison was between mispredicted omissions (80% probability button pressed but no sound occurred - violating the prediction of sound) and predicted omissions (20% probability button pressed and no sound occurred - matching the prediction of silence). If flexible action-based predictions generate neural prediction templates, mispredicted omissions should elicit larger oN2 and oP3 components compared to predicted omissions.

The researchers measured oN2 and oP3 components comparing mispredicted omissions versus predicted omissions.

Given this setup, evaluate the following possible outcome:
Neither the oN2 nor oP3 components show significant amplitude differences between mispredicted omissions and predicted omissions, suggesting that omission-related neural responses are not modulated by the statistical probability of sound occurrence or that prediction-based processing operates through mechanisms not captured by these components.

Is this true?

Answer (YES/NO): NO